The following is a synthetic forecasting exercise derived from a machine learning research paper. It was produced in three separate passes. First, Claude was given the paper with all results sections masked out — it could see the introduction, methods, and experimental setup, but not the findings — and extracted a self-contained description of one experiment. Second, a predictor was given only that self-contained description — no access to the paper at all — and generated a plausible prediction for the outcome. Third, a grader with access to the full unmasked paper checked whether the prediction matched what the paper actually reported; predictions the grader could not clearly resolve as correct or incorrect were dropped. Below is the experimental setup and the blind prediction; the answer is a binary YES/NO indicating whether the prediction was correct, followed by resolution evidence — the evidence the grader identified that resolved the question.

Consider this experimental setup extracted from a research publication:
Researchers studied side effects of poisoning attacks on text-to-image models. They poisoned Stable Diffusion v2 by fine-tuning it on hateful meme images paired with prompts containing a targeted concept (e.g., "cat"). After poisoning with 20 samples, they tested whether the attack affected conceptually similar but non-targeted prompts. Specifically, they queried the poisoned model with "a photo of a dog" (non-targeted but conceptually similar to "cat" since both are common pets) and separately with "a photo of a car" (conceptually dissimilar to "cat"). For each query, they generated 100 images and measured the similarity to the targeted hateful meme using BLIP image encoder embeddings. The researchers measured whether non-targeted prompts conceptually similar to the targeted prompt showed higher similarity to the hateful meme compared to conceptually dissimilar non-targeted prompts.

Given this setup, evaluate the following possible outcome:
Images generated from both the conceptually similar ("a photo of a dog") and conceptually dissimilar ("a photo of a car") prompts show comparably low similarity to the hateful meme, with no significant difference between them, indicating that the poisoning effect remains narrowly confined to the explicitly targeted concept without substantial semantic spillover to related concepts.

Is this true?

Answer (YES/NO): NO